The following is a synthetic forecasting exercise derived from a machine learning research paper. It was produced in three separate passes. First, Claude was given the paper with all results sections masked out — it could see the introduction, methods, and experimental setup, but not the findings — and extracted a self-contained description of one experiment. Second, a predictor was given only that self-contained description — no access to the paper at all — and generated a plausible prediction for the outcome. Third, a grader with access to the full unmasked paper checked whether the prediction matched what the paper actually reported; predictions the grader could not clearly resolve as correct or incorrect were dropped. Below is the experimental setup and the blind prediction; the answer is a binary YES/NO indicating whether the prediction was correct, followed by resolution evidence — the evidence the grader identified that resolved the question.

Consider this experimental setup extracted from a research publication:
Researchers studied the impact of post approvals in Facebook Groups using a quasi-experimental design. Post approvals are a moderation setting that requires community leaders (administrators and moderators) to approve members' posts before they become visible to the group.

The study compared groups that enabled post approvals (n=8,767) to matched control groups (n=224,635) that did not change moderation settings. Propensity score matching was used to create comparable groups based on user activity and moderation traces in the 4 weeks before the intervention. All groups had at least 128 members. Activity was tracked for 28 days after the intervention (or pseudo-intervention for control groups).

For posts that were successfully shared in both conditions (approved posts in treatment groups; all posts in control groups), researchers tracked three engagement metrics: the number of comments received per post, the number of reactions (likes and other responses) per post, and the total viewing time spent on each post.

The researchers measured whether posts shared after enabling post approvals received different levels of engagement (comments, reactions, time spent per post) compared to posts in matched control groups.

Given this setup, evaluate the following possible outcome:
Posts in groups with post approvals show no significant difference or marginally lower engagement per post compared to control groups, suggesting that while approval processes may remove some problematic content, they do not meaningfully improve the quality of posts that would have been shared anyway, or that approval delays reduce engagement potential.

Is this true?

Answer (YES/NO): NO